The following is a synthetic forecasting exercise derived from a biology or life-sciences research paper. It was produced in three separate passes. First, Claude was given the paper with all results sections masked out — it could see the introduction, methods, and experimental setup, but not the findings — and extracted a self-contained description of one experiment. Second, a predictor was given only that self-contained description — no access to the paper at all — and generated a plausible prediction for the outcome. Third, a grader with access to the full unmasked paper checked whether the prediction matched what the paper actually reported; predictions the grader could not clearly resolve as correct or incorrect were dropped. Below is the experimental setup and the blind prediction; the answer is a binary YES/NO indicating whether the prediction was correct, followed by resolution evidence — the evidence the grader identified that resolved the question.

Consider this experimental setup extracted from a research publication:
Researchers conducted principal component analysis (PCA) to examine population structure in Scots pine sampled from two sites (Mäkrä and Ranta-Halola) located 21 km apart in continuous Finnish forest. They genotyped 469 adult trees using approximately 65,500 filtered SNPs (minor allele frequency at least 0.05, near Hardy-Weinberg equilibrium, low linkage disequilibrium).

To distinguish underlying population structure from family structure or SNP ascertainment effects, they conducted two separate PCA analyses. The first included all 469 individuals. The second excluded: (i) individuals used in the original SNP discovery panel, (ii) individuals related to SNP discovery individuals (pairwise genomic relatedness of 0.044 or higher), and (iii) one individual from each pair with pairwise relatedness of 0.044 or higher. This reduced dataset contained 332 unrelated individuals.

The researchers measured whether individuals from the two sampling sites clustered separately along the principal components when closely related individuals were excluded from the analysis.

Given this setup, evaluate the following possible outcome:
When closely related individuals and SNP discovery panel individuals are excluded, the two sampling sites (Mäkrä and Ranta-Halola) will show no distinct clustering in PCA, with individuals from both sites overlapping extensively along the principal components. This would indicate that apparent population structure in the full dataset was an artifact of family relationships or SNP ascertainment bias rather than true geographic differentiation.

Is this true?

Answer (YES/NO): YES